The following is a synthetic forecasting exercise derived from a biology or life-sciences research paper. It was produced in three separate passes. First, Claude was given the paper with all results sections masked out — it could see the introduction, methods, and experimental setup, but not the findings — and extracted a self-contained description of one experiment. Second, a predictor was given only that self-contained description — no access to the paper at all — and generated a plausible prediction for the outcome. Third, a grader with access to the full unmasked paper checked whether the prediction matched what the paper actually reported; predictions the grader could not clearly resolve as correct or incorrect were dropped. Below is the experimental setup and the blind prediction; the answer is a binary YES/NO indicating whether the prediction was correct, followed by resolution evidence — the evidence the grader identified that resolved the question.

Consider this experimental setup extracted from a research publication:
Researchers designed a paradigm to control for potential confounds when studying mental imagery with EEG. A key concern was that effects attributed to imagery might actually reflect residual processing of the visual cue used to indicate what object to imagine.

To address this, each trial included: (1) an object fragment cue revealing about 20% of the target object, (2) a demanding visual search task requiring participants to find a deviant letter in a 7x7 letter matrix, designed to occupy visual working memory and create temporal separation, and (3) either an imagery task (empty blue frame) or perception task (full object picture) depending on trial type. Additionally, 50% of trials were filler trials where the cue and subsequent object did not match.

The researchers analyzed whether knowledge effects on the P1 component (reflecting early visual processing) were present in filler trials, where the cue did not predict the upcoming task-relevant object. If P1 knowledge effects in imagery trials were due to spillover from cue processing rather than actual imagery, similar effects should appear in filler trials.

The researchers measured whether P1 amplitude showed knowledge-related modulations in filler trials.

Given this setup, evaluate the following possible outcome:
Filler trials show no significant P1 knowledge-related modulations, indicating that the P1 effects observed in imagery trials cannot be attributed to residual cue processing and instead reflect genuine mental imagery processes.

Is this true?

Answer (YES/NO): YES